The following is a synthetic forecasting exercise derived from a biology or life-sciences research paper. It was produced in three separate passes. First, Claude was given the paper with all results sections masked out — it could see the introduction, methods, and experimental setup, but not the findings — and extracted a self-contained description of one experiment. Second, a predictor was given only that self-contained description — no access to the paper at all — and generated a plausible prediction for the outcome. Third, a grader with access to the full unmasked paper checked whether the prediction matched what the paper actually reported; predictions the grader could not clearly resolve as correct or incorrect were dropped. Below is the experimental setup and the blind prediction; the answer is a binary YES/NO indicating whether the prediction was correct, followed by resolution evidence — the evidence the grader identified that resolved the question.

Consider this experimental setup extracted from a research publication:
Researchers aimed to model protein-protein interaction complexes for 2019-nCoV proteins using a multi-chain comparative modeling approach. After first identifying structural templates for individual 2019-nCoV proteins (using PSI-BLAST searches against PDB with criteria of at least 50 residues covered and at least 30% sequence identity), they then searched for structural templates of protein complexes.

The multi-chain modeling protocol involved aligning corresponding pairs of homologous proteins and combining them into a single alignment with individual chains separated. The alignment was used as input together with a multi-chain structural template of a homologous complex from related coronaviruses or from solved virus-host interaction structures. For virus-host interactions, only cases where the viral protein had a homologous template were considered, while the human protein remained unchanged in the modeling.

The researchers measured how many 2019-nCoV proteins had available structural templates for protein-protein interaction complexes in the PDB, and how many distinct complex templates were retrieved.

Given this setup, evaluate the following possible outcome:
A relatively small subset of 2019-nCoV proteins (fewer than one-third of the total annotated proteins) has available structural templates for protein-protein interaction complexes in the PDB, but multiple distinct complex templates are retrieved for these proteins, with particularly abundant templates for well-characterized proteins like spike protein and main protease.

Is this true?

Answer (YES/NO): NO